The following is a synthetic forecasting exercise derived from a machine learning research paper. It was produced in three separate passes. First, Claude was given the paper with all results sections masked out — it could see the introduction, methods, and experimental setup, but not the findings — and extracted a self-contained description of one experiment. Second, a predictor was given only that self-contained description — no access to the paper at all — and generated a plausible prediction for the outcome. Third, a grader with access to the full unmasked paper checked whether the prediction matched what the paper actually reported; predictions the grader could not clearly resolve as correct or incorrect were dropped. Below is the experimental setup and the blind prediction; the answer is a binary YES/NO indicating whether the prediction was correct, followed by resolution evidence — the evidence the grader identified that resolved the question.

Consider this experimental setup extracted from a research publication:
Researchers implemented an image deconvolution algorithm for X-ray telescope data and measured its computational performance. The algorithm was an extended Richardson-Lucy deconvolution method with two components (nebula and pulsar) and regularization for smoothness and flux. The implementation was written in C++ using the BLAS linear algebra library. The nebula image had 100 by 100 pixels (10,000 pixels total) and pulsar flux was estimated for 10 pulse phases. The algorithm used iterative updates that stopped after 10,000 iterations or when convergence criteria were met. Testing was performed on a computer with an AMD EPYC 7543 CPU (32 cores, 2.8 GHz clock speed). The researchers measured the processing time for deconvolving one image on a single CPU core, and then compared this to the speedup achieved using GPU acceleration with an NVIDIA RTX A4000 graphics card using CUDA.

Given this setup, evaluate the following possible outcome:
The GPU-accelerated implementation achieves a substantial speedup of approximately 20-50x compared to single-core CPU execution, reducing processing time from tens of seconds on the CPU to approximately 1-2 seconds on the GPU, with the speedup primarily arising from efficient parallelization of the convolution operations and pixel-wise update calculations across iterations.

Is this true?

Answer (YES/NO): NO